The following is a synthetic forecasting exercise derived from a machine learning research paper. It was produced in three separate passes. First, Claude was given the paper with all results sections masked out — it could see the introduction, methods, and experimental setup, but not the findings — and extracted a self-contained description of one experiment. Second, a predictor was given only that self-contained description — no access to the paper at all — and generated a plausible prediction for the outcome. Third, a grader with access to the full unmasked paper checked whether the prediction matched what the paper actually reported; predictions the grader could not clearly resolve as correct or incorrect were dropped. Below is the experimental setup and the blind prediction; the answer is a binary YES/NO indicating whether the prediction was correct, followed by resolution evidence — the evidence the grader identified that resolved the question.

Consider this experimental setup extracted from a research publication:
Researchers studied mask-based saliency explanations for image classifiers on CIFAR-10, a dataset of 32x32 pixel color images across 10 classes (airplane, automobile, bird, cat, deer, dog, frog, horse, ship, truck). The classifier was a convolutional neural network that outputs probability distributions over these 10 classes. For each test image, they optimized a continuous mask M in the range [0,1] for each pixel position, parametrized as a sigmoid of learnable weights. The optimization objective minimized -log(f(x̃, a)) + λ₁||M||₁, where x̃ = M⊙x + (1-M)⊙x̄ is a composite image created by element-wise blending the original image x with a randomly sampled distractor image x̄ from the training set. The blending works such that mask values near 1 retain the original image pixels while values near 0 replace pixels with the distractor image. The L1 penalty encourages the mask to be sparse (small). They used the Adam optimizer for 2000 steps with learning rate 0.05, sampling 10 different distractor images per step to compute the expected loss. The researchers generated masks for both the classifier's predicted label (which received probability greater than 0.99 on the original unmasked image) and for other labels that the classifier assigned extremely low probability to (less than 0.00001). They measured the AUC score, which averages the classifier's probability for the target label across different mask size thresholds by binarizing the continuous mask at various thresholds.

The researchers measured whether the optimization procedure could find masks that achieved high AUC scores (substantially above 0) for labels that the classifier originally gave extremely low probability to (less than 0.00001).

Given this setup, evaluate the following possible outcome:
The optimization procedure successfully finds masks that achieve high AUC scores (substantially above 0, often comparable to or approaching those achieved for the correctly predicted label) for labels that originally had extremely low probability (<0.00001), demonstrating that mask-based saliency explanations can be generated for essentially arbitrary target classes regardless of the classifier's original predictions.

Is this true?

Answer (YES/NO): YES